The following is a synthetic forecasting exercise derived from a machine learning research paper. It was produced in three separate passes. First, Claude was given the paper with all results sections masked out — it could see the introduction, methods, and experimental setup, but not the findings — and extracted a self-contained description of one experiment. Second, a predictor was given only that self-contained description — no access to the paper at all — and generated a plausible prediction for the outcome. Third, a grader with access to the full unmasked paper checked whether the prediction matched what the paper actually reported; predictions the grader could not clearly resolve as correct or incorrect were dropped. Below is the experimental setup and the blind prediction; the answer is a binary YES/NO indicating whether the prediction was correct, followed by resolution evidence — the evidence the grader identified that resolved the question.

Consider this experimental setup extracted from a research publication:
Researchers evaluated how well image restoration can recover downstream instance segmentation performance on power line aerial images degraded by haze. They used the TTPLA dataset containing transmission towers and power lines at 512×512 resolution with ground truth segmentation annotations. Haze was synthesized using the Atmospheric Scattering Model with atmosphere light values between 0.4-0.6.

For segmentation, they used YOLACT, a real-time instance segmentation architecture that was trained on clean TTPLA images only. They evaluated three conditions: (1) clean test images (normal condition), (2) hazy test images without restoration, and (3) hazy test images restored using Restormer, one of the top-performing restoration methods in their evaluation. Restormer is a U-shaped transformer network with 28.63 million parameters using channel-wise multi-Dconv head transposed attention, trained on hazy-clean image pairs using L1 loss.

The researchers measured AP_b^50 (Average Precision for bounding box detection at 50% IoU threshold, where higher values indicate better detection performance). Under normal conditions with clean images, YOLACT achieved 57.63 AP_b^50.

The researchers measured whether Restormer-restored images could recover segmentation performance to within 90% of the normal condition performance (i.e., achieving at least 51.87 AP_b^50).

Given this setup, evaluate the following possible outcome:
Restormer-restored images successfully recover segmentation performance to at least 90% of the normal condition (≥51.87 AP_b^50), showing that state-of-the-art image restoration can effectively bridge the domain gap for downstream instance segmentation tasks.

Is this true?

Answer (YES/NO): YES